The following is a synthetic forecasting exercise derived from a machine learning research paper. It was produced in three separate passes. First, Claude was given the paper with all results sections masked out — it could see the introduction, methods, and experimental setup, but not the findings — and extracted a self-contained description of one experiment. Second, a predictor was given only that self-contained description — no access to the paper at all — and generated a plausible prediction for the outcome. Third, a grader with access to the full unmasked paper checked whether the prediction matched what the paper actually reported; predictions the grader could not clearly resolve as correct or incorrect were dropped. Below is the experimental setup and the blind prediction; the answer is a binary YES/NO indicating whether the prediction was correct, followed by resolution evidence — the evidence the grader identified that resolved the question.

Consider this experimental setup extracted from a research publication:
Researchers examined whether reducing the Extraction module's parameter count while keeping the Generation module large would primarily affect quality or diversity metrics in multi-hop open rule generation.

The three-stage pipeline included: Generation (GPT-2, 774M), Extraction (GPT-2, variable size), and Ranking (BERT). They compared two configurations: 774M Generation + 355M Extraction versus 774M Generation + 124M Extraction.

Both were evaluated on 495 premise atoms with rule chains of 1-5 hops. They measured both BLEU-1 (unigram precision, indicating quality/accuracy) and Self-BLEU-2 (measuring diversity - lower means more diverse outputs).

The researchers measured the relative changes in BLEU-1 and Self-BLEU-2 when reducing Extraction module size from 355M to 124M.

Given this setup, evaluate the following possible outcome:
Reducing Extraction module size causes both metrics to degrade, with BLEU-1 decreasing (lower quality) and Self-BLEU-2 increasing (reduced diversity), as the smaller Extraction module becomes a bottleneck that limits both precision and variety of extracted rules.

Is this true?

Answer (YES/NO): NO